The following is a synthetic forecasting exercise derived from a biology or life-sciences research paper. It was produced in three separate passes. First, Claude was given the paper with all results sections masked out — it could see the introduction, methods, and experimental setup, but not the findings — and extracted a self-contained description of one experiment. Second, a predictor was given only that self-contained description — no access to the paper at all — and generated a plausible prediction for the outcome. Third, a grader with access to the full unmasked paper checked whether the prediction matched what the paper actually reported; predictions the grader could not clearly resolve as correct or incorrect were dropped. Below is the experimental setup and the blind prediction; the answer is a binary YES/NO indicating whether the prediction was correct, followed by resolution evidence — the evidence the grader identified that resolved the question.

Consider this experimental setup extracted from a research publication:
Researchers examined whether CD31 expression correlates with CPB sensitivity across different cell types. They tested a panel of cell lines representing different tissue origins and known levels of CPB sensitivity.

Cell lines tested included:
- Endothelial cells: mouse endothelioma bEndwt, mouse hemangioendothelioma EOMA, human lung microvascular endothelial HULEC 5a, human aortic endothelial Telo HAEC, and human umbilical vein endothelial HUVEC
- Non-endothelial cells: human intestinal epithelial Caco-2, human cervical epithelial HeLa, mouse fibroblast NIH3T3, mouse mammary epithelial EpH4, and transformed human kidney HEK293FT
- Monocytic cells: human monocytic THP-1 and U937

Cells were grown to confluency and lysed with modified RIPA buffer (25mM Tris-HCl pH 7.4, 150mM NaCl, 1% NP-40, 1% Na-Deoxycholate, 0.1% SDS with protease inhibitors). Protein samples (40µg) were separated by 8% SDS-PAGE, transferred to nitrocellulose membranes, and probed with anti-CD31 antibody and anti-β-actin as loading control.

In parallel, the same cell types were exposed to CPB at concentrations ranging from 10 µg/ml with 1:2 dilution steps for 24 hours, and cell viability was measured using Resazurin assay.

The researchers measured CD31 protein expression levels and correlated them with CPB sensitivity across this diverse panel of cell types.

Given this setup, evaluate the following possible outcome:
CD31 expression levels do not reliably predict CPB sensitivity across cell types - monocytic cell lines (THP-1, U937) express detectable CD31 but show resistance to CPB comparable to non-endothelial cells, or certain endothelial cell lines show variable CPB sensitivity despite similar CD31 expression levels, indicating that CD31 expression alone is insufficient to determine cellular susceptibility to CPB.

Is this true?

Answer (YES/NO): NO